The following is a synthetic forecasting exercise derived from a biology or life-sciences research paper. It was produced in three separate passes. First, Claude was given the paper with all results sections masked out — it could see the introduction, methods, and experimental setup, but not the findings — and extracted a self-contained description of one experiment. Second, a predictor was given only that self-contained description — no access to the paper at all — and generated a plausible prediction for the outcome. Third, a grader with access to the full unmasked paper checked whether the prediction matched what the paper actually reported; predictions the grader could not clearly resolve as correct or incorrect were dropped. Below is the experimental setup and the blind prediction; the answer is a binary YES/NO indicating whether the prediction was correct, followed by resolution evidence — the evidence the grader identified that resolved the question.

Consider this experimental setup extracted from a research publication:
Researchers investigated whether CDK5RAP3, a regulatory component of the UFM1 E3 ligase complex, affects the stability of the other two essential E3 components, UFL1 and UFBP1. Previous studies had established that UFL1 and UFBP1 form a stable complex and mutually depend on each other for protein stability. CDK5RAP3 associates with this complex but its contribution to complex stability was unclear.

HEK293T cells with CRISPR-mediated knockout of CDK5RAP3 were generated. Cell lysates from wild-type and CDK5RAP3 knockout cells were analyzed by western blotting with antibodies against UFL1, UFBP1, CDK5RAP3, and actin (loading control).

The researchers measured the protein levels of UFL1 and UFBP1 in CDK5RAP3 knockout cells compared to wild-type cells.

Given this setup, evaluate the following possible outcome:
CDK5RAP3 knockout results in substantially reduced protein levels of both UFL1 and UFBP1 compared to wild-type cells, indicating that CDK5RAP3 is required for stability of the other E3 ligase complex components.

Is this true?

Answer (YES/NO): NO